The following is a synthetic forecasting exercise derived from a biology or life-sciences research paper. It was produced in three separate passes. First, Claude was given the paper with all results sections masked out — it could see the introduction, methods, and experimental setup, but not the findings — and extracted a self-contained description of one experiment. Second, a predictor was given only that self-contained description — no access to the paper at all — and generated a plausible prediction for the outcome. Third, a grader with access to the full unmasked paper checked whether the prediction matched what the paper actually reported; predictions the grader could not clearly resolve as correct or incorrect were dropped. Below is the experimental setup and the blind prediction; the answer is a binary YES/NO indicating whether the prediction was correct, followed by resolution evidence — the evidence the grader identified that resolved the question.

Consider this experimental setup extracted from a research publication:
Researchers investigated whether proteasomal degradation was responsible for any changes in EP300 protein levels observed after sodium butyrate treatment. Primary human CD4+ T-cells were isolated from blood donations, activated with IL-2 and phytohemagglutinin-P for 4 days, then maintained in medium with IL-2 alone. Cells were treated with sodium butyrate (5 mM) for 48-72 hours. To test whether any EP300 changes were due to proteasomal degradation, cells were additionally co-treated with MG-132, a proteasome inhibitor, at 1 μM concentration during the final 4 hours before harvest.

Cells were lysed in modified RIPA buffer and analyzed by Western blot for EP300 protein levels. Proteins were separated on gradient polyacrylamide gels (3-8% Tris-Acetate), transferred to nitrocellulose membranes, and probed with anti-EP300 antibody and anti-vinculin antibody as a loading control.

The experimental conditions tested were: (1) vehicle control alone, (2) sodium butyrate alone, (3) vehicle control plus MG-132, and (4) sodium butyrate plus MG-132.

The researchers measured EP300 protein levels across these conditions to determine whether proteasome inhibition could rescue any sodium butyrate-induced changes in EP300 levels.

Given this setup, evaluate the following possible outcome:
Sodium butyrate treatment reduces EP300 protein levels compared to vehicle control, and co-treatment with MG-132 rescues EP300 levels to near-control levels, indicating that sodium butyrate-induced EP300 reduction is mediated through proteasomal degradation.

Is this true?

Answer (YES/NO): YES